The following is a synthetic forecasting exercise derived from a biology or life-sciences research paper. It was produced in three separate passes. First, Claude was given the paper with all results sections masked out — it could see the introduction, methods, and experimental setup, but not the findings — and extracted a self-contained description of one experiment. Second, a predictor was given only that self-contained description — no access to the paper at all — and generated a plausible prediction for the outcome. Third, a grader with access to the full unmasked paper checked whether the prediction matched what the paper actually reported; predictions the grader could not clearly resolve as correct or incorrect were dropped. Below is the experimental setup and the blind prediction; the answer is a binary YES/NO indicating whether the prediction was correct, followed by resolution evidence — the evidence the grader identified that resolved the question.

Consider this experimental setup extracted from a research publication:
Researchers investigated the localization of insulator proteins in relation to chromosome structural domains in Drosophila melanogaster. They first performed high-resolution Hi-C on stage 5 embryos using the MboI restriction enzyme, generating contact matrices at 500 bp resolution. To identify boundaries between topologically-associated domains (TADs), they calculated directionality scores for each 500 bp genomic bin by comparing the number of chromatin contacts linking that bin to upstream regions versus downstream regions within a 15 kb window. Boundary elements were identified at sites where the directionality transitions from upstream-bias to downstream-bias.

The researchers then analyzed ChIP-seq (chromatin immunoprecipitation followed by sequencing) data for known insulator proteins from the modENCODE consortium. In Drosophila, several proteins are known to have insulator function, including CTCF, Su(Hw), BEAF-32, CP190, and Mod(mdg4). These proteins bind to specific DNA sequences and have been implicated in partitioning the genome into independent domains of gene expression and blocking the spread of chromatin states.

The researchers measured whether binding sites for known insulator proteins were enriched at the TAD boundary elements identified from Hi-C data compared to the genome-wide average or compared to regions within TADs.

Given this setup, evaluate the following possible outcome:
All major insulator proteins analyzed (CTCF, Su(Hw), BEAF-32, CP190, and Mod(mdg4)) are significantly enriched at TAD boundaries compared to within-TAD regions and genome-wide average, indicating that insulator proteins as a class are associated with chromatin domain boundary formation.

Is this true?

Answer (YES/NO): NO